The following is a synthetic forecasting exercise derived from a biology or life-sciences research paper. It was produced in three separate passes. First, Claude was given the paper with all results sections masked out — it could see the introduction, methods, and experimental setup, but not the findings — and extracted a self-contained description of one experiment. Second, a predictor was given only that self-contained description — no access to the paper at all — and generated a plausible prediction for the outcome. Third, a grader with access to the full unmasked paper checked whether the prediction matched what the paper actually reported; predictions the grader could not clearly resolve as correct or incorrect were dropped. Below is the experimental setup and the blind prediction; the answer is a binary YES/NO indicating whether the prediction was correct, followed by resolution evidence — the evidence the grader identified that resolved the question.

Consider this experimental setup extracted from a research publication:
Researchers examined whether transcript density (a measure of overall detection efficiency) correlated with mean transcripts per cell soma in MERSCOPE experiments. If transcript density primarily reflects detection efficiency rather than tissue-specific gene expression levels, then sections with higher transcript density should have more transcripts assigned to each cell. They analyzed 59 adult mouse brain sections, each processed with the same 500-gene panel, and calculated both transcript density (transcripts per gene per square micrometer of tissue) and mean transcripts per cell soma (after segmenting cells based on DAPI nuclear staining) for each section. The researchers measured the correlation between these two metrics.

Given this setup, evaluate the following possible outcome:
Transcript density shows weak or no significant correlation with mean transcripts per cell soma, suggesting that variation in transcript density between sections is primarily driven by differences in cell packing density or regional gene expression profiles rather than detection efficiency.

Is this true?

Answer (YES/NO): NO